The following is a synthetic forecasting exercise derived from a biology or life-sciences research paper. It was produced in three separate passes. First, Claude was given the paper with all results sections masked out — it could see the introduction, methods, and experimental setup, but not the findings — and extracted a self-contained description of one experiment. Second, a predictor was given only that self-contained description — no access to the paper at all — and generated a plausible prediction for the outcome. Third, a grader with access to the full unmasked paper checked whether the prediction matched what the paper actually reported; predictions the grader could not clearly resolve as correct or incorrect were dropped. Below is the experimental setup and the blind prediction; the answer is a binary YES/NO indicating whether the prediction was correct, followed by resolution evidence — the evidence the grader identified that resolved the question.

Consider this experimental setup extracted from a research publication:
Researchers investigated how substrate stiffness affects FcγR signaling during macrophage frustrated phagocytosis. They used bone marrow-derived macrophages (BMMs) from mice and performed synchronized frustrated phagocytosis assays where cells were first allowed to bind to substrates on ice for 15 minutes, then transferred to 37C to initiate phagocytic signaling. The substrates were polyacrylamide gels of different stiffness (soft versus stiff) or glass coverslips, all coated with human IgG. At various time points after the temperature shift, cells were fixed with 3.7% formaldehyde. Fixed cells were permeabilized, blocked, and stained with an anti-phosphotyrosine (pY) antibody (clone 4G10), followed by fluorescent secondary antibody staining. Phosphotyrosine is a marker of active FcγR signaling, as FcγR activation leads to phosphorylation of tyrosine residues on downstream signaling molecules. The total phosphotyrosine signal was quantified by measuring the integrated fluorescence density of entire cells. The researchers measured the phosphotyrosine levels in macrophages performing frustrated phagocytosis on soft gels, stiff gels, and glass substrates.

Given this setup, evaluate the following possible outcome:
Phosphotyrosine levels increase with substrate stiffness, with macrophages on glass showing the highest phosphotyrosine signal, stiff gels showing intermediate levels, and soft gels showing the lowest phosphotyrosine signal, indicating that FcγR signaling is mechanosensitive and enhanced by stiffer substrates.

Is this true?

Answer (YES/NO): NO